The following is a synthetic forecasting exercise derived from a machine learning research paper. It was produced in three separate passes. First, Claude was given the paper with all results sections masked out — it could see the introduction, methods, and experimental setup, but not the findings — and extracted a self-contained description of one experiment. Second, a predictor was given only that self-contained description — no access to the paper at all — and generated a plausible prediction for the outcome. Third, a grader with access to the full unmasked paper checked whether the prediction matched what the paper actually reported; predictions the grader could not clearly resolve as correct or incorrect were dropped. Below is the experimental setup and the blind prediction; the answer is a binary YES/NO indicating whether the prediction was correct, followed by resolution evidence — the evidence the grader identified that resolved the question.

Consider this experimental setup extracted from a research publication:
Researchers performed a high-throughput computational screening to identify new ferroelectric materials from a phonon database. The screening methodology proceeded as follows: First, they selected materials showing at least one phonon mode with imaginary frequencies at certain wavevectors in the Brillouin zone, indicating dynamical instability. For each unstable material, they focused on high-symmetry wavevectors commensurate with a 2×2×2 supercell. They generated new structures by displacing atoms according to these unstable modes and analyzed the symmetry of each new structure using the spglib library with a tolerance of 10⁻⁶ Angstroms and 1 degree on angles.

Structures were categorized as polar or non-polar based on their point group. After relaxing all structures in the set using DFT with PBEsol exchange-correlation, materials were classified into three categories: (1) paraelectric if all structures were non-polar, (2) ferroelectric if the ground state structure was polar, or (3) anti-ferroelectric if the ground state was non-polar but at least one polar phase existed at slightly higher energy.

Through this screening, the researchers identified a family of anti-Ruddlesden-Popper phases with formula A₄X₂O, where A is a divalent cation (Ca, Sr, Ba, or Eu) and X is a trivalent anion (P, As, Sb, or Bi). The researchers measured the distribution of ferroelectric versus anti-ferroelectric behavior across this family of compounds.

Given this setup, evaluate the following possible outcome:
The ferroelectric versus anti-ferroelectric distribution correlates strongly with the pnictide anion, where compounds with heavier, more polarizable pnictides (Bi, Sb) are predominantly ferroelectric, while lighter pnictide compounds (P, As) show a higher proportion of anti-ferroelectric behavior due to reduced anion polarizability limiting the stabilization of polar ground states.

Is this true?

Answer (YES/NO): NO